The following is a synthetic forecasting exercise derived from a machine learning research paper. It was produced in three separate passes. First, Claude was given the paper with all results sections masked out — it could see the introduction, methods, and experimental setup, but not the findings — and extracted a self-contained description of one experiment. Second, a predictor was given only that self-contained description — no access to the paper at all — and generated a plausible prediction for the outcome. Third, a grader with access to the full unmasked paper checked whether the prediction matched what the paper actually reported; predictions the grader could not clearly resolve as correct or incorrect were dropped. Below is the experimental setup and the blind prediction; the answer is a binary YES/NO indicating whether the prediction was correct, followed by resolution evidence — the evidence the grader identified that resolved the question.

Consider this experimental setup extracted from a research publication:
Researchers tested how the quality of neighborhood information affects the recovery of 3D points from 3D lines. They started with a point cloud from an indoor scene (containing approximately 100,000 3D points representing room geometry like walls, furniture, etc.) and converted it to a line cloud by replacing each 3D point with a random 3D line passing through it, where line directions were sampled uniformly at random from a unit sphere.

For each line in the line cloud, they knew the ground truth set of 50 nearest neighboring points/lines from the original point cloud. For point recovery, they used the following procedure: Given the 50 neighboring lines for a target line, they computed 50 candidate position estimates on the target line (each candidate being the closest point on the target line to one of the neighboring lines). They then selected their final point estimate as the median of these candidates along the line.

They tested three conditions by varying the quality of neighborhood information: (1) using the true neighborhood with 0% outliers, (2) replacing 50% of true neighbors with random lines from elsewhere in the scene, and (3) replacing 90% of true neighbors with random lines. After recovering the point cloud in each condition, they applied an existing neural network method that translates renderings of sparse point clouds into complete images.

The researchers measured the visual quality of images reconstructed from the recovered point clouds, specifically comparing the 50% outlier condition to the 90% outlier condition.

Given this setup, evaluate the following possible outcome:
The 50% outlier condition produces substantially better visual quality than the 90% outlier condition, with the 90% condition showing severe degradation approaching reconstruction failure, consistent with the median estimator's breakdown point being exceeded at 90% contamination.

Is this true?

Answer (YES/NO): YES